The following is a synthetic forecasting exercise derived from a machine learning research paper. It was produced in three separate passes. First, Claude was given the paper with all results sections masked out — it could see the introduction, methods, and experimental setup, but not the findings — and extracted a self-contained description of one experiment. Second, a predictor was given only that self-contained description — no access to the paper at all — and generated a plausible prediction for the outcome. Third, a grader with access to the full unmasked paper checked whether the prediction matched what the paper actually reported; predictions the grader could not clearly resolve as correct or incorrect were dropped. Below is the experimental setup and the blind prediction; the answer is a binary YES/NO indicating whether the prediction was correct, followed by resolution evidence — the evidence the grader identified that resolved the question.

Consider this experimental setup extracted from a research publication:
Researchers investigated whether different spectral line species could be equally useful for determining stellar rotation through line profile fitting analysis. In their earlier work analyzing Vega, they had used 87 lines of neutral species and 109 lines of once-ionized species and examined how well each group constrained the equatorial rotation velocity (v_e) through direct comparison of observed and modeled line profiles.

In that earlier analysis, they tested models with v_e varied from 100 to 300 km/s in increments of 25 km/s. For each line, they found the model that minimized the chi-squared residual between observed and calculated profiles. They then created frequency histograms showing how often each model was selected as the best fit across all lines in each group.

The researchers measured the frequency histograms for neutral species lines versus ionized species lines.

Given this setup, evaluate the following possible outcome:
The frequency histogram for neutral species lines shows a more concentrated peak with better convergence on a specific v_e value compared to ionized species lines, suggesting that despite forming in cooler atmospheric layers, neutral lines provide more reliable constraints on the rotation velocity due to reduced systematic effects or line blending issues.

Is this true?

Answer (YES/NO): YES